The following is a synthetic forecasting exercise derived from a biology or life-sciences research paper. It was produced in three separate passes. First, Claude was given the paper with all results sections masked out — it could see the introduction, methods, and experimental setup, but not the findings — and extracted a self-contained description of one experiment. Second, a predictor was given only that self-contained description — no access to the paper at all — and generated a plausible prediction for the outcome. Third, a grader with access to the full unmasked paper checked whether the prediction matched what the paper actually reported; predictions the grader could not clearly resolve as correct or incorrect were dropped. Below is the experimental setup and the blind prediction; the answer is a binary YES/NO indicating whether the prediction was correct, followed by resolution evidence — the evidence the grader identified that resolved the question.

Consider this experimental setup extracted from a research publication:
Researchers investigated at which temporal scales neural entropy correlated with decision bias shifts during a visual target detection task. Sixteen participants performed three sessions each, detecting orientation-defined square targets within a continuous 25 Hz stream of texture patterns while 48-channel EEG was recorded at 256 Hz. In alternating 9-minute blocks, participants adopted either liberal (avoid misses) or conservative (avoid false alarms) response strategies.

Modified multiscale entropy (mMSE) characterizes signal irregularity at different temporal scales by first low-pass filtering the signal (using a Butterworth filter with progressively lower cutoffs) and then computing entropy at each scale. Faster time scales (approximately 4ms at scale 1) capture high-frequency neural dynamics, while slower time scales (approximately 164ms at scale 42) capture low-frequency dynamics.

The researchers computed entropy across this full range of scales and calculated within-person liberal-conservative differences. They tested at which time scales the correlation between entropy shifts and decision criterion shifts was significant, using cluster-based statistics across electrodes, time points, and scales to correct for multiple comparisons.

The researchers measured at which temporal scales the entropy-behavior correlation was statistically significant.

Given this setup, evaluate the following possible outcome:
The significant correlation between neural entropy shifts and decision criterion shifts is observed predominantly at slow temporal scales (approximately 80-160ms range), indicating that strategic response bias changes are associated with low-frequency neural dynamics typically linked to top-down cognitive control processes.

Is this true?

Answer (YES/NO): NO